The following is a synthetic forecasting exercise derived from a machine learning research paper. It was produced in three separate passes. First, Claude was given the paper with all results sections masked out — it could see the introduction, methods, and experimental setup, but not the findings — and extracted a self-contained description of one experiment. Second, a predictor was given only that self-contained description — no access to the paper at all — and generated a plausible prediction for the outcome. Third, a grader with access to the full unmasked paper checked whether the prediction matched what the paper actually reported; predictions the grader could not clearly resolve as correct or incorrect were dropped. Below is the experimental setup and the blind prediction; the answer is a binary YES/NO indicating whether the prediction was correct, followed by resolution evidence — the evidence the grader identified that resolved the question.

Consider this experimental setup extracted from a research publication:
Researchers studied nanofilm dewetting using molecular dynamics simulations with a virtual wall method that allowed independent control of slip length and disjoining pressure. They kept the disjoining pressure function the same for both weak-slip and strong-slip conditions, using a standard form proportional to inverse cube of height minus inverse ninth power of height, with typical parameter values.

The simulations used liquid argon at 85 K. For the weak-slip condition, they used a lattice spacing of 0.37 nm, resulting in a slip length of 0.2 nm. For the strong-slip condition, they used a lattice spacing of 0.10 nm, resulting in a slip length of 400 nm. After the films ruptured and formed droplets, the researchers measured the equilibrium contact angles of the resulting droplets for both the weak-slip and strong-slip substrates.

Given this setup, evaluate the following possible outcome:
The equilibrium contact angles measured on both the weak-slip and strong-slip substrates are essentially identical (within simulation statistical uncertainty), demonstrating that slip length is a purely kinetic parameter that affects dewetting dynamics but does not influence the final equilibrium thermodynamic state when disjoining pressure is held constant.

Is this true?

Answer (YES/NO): YES